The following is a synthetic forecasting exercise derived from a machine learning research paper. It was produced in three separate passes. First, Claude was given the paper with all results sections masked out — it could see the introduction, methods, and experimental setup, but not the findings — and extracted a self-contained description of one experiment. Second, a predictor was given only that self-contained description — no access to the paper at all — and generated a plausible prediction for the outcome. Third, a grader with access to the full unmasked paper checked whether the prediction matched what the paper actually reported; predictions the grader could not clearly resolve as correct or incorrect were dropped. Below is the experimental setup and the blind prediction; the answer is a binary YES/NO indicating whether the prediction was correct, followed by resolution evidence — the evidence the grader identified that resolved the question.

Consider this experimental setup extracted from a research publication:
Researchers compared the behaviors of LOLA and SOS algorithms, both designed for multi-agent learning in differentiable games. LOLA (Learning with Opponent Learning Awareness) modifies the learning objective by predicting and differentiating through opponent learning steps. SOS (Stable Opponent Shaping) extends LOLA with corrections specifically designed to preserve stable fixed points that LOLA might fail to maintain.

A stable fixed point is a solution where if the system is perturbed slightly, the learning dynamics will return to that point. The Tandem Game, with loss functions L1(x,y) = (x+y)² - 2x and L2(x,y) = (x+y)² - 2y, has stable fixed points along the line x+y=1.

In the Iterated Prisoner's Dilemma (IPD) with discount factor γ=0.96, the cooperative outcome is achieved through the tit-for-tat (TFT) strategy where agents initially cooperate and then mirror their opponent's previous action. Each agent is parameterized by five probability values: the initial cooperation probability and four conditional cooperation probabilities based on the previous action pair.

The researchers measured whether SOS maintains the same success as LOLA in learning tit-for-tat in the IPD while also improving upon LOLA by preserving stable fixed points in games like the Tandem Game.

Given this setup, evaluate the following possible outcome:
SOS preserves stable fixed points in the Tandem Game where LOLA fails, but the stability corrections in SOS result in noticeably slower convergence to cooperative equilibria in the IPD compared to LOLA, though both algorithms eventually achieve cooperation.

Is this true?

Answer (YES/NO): NO